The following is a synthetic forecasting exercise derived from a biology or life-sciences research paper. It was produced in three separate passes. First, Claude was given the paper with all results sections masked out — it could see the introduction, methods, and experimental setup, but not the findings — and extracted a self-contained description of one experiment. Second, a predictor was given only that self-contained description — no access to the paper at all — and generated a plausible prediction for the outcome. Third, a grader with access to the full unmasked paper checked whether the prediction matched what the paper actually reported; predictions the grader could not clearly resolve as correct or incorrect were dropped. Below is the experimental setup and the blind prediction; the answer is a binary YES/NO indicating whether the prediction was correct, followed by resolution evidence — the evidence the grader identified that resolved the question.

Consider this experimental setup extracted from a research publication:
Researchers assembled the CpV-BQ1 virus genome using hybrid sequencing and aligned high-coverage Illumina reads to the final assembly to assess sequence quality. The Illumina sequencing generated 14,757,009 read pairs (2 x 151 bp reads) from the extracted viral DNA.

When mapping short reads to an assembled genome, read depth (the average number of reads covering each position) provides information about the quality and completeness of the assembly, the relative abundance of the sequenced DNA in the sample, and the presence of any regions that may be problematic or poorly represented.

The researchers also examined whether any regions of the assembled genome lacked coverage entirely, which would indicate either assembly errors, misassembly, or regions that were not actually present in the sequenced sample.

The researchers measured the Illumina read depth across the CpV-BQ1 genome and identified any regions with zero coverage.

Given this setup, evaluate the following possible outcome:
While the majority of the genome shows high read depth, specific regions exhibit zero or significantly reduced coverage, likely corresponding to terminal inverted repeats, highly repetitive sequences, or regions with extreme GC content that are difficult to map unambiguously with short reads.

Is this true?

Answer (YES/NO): NO